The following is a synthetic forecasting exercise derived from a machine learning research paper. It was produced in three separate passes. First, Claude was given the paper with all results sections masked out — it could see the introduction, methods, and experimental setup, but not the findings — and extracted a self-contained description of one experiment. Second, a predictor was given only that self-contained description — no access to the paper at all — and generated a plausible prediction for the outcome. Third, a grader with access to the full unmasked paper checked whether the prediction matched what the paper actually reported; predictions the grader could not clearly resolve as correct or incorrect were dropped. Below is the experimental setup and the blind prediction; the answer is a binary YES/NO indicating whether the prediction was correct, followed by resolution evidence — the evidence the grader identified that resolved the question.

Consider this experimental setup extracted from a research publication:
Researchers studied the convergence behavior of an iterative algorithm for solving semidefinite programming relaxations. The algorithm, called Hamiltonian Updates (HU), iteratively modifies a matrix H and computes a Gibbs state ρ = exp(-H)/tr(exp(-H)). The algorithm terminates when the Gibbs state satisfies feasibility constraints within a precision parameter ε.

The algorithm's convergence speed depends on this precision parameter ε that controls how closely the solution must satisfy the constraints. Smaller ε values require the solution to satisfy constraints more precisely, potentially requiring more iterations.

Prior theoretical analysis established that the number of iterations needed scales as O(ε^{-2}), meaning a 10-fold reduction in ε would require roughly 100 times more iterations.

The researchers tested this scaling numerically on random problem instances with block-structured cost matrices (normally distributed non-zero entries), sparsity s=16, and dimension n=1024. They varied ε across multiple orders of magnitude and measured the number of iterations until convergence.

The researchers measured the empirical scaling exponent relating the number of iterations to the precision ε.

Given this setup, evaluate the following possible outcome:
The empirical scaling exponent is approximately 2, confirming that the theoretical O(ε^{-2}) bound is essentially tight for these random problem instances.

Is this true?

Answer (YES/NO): YES